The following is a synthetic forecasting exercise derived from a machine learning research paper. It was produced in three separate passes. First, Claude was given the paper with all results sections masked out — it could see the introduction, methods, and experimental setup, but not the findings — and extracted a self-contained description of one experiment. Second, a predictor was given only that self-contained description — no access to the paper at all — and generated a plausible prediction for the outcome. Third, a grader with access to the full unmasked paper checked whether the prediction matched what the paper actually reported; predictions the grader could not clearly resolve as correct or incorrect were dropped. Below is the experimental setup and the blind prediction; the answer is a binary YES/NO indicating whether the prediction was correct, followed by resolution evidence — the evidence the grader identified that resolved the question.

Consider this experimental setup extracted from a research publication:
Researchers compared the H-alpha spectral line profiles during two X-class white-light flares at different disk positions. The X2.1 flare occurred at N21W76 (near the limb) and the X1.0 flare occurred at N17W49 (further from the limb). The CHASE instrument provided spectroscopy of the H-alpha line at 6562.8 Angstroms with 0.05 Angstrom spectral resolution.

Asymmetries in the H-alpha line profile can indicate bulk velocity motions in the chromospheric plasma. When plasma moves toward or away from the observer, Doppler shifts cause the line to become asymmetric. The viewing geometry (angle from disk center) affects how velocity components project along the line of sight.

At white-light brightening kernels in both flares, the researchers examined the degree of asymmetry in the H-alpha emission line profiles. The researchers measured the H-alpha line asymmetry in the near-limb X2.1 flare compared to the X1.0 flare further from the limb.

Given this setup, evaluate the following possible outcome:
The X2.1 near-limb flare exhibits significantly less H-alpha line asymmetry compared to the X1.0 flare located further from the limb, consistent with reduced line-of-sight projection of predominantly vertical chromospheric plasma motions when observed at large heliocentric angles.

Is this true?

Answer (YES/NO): YES